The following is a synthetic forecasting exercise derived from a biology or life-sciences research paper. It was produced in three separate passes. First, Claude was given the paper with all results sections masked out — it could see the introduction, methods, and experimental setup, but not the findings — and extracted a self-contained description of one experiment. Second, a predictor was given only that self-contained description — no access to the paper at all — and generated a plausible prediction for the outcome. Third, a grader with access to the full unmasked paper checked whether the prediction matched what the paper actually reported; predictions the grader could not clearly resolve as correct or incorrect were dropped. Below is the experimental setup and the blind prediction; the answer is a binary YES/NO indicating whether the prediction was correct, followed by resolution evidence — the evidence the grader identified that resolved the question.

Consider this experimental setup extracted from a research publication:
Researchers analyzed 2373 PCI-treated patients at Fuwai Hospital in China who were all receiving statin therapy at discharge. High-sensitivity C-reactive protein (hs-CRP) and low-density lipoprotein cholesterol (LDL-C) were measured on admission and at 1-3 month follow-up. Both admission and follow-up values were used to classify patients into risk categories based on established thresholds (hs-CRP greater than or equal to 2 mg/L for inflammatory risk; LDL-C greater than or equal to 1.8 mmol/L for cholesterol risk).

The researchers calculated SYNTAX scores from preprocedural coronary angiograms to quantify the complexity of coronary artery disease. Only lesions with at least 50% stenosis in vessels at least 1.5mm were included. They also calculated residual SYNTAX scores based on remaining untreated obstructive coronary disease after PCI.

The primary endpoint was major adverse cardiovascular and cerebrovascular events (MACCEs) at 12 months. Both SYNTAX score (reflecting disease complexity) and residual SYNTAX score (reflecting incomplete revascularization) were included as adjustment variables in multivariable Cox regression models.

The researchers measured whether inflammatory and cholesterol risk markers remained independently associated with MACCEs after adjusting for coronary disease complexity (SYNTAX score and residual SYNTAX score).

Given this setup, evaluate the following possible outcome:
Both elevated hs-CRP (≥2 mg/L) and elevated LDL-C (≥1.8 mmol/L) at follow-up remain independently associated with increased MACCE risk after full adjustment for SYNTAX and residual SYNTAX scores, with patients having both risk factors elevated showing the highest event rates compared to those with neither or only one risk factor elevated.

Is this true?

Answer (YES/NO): NO